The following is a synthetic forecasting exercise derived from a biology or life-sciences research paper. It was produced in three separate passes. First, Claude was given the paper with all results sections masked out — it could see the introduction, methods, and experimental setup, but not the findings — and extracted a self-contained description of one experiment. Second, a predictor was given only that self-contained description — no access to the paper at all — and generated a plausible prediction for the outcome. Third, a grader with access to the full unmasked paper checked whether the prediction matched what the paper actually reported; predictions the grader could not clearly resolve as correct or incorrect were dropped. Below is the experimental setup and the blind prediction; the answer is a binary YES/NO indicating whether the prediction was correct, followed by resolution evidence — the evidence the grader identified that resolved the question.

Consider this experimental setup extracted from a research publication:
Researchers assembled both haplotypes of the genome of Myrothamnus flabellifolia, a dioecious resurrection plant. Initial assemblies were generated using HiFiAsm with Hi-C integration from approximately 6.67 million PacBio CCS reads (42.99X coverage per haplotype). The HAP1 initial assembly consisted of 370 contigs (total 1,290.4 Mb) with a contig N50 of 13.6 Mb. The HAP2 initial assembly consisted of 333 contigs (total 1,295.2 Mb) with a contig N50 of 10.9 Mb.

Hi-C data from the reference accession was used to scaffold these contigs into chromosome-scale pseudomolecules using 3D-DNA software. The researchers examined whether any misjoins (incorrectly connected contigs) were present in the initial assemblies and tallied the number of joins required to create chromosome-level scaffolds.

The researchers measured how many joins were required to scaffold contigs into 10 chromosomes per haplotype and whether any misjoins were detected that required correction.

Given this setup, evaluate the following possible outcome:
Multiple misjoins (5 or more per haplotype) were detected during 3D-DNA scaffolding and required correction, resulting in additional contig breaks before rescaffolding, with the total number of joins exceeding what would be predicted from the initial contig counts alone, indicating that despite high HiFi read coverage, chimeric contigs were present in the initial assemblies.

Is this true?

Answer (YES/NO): NO